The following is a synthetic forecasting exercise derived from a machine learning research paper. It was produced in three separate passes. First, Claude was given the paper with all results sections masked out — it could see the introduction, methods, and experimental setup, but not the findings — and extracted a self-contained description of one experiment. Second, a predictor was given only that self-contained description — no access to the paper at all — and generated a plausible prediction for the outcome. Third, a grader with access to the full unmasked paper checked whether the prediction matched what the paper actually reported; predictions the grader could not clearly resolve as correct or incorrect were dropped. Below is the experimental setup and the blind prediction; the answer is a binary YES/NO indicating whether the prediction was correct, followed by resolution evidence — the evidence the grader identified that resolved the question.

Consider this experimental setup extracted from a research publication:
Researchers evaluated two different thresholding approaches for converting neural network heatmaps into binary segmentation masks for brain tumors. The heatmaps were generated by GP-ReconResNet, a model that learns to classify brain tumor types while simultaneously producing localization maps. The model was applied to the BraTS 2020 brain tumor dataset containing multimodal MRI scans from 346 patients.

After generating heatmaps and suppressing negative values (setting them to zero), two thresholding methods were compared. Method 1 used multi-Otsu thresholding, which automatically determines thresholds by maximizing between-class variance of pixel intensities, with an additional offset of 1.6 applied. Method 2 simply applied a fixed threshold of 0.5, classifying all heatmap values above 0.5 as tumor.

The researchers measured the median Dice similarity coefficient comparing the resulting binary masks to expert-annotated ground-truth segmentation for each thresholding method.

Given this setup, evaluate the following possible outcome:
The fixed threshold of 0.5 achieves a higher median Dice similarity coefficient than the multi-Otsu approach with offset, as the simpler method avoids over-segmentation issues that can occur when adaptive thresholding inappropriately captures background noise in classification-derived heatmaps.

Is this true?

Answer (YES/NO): YES